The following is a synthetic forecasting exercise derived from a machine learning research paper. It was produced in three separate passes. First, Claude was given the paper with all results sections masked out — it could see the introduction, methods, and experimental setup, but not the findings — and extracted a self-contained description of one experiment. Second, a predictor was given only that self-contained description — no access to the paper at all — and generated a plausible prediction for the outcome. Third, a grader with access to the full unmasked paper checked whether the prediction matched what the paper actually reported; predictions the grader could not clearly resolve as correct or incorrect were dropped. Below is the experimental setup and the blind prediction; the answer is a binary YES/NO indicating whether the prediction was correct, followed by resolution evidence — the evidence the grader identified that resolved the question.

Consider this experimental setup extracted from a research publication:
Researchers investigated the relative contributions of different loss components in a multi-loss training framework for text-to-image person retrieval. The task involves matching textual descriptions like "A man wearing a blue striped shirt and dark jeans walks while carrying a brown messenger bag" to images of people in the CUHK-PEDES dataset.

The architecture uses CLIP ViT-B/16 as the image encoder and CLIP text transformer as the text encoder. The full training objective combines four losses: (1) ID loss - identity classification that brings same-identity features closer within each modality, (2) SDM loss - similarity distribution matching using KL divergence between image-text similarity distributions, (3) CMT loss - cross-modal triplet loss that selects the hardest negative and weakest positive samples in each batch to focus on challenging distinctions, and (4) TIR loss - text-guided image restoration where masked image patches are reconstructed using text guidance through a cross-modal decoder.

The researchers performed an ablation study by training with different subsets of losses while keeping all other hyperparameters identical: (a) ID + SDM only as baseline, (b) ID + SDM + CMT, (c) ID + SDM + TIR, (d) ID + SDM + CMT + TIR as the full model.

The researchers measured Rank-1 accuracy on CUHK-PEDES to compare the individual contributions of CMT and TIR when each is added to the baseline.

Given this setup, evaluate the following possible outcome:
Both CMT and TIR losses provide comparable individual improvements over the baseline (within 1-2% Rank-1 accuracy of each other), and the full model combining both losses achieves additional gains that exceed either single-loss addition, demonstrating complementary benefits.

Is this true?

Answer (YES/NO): NO